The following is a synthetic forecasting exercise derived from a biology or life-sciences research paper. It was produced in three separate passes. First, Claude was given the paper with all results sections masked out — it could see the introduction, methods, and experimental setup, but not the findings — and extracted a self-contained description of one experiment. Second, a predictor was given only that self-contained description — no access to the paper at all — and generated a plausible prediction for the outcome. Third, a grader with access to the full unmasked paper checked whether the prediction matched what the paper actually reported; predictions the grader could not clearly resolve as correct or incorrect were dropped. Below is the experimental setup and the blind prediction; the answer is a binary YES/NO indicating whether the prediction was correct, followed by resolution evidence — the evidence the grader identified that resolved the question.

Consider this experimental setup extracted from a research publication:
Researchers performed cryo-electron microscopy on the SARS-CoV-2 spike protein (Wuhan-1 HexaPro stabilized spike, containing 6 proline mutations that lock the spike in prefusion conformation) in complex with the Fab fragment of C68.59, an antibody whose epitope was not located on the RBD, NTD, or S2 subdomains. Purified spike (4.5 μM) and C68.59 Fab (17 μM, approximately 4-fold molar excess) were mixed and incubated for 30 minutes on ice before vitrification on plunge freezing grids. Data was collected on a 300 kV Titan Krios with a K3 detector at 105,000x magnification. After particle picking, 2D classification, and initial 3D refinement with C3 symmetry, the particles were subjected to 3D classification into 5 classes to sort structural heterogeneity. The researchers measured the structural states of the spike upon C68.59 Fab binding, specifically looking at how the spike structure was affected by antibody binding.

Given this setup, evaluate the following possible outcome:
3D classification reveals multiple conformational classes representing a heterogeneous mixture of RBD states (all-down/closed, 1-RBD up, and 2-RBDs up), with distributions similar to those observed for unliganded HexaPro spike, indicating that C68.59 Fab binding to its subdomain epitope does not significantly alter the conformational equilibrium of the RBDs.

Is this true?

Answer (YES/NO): NO